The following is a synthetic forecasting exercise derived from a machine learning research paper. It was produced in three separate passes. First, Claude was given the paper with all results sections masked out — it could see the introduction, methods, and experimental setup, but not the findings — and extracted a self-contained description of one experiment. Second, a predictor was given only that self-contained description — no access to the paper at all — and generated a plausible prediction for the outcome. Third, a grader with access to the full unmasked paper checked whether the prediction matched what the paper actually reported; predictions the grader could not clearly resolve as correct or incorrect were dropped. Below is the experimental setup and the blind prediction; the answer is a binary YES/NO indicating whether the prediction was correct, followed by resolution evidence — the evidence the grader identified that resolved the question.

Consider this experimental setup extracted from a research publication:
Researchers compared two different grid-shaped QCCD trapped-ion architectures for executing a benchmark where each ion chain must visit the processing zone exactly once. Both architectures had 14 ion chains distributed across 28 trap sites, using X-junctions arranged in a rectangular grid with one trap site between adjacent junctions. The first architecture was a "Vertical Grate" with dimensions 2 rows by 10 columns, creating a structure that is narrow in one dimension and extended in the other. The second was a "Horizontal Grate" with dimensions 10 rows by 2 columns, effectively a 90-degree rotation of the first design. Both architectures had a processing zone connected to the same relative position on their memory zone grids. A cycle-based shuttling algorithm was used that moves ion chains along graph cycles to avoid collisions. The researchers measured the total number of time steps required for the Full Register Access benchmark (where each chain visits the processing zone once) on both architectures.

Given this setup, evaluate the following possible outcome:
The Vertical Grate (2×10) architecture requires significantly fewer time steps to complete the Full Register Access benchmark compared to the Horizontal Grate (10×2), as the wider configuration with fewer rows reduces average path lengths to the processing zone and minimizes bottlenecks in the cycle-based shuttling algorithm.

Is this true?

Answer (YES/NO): YES